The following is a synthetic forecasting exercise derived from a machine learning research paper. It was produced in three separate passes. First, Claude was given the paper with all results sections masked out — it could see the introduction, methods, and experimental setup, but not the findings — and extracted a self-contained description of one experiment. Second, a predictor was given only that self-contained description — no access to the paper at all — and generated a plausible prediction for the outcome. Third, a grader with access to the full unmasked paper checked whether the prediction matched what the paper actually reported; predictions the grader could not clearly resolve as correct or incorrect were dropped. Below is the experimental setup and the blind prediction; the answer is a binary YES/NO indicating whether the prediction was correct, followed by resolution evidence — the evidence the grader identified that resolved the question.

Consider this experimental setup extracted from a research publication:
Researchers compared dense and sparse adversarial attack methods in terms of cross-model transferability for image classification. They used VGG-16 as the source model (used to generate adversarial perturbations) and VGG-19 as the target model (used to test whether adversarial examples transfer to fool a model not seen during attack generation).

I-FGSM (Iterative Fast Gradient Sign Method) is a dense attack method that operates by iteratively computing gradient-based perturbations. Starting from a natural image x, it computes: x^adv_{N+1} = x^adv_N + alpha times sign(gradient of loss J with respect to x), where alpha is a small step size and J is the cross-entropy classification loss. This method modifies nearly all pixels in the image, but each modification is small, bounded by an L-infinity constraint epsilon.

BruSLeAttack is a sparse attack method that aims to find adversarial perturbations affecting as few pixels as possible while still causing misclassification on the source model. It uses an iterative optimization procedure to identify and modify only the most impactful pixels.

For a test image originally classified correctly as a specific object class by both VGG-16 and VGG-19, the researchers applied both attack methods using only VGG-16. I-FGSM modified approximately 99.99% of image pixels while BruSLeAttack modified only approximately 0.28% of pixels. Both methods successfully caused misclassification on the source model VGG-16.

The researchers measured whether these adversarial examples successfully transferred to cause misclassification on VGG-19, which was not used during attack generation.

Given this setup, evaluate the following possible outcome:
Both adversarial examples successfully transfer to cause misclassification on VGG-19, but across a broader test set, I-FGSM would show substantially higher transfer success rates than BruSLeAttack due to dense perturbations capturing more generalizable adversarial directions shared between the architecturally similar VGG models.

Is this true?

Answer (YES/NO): NO